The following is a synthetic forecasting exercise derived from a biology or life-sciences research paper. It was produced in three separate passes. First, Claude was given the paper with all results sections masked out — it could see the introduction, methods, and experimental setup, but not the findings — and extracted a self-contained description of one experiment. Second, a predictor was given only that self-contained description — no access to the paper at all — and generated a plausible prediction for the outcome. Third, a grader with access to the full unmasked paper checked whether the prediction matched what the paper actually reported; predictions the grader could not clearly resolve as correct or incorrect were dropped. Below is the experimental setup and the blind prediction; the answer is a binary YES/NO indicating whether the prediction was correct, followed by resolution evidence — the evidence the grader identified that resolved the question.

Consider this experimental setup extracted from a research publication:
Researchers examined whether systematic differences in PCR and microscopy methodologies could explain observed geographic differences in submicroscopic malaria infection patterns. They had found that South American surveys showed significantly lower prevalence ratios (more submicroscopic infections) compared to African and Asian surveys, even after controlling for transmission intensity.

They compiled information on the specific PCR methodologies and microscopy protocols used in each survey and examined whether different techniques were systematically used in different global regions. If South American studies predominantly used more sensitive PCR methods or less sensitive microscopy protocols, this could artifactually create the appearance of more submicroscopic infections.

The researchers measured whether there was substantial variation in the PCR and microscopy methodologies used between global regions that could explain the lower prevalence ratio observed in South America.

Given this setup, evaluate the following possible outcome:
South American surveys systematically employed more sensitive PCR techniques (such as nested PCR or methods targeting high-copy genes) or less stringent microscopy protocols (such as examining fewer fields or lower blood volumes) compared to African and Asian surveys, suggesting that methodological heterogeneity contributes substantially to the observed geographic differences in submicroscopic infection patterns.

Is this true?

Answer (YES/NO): NO